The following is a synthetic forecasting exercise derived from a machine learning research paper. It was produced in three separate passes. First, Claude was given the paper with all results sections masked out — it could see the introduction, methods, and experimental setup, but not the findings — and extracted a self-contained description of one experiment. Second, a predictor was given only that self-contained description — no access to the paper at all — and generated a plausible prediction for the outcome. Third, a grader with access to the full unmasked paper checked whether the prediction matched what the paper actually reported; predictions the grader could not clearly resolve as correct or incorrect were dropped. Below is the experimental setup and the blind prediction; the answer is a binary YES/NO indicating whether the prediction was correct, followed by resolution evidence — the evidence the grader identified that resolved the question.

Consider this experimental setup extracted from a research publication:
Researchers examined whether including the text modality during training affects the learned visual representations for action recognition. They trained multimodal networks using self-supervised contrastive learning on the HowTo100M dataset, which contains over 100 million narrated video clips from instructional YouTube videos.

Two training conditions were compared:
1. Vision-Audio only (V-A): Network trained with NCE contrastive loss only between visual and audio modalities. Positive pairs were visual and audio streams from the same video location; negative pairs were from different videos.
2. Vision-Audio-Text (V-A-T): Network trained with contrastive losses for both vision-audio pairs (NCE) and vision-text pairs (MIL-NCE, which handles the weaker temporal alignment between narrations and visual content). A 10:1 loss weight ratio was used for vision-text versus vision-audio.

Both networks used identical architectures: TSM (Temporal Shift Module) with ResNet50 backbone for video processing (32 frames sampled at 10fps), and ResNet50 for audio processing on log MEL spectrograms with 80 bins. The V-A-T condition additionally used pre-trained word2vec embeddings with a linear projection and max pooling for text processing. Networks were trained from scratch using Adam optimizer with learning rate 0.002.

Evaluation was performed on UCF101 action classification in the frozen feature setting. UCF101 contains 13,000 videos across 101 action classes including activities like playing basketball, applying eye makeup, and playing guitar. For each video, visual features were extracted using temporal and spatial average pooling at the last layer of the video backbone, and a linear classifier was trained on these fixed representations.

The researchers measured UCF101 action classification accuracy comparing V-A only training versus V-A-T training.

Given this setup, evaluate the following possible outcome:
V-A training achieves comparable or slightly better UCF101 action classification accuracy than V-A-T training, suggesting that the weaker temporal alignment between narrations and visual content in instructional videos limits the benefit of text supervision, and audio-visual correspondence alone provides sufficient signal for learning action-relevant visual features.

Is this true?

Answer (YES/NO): NO